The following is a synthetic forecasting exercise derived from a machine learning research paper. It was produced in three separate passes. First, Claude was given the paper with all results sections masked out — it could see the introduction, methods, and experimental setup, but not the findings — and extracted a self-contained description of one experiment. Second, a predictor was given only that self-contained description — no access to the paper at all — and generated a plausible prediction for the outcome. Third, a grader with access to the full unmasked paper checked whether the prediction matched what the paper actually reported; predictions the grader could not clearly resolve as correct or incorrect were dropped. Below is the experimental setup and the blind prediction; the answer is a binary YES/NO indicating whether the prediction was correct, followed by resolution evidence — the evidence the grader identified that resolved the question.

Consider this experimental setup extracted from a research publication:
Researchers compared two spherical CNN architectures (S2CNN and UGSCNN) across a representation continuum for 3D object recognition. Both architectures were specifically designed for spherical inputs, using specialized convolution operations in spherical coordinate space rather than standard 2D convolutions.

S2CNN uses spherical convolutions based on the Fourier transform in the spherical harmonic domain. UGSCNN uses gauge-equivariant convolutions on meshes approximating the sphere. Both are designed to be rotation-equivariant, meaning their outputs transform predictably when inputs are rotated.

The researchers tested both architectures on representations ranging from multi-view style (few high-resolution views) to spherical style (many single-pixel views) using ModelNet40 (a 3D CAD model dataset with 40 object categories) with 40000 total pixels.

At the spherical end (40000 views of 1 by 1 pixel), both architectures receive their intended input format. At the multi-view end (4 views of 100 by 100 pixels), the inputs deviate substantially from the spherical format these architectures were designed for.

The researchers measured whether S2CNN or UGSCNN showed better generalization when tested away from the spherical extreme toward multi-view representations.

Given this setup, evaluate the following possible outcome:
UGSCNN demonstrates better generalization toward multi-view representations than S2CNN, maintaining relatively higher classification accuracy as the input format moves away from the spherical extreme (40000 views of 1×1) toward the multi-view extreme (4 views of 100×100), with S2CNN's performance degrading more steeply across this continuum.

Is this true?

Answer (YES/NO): NO